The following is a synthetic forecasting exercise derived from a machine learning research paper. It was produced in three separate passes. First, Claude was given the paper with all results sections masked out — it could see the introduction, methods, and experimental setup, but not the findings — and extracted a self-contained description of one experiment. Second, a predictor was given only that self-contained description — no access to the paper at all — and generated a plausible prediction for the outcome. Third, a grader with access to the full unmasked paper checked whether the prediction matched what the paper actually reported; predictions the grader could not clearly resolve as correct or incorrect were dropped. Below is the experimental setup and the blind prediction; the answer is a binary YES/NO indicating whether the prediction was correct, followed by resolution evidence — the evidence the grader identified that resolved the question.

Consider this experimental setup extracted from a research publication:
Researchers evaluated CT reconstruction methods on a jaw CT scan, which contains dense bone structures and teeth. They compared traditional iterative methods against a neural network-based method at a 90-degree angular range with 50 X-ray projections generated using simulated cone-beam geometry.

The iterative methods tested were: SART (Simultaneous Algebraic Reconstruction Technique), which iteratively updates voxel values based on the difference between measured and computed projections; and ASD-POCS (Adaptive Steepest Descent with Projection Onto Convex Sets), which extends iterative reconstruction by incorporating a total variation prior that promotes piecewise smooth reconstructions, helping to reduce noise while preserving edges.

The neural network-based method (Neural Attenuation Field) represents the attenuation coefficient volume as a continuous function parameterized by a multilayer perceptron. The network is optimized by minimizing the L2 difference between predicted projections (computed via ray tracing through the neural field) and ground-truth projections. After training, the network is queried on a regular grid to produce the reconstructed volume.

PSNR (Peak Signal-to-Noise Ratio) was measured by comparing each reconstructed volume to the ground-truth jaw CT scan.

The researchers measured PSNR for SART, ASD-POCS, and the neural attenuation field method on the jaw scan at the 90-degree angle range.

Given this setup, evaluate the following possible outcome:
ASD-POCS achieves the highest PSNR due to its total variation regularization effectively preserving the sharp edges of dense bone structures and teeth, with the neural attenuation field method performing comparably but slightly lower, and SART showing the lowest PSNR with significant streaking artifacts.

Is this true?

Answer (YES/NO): NO